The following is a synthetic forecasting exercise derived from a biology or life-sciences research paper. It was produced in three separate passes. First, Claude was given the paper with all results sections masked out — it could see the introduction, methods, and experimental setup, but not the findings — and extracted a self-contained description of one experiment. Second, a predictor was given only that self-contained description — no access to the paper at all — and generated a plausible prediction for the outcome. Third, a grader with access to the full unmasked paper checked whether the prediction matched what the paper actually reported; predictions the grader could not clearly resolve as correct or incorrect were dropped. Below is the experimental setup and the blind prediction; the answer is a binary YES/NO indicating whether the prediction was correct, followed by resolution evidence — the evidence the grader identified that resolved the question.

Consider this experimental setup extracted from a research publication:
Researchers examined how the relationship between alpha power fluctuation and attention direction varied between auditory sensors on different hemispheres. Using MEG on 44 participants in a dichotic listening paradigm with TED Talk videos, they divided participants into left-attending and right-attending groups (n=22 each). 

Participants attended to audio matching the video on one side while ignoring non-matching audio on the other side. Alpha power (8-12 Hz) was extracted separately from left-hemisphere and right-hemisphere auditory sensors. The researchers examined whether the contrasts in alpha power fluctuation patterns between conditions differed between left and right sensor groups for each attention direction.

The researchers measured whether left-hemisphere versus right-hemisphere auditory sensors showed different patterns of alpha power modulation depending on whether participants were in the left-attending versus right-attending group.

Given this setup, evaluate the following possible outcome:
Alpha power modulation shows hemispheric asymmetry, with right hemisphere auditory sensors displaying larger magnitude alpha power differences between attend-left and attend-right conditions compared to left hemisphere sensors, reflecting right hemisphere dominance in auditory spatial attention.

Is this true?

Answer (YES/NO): NO